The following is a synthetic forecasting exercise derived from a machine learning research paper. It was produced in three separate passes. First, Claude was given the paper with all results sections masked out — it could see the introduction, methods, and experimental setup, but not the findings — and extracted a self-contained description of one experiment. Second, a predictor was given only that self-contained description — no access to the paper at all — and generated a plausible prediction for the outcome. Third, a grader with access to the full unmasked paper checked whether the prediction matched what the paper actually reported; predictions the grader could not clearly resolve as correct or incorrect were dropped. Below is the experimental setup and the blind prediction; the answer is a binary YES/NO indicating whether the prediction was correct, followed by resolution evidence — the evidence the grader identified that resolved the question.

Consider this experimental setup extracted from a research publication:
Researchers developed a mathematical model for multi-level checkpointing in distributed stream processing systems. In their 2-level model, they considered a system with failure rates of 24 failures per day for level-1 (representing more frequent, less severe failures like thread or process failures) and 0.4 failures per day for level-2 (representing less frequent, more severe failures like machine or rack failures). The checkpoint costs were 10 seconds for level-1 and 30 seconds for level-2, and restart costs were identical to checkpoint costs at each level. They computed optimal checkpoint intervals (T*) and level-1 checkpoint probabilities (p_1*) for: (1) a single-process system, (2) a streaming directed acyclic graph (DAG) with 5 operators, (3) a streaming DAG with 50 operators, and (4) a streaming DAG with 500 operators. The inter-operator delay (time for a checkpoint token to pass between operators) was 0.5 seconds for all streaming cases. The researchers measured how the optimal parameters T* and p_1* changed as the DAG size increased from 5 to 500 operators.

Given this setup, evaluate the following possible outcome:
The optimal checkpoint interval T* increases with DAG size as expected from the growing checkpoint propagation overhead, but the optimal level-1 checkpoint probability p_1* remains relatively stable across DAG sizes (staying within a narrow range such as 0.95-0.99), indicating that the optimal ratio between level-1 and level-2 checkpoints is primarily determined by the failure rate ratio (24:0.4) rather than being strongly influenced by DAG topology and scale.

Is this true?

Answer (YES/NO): NO